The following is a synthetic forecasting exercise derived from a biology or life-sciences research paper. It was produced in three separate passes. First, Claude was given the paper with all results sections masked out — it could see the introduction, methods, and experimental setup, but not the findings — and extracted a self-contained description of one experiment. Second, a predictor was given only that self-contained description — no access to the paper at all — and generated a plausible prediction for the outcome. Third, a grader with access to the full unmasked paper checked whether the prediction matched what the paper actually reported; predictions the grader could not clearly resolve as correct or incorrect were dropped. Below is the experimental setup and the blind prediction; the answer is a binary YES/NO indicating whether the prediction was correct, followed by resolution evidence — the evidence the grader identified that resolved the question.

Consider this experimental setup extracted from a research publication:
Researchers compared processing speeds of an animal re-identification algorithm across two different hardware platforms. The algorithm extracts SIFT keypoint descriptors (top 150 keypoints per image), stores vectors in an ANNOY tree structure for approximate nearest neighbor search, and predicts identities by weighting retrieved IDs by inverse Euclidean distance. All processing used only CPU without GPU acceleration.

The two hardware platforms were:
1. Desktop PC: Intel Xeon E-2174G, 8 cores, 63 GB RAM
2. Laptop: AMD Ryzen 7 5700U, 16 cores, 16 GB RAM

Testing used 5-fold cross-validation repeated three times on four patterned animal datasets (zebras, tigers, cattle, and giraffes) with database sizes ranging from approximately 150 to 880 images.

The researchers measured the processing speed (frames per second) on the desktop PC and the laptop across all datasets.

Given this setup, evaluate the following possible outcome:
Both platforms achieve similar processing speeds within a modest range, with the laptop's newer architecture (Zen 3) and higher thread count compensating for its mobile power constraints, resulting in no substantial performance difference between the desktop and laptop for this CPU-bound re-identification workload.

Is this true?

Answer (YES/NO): YES